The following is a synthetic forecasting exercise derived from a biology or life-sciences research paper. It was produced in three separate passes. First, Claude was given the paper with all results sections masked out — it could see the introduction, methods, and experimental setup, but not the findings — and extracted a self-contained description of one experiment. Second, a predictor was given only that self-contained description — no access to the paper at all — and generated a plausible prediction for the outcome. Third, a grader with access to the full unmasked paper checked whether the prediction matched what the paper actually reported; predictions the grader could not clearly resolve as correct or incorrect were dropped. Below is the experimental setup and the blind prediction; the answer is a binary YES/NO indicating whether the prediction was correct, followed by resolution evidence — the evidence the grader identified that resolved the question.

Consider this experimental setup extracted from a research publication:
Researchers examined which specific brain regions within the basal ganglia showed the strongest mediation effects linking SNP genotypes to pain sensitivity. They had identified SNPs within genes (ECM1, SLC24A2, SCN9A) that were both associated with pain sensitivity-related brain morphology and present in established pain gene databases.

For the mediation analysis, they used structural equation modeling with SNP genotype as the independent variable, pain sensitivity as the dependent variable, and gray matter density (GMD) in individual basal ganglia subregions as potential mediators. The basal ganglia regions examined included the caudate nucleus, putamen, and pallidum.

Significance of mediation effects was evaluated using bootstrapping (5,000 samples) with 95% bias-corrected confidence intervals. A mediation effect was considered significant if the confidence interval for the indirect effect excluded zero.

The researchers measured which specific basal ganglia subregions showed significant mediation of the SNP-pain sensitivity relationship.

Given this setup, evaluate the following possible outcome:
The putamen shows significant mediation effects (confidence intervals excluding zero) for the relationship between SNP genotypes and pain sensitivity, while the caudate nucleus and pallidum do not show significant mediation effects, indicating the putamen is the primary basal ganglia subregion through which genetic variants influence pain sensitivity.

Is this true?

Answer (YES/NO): NO